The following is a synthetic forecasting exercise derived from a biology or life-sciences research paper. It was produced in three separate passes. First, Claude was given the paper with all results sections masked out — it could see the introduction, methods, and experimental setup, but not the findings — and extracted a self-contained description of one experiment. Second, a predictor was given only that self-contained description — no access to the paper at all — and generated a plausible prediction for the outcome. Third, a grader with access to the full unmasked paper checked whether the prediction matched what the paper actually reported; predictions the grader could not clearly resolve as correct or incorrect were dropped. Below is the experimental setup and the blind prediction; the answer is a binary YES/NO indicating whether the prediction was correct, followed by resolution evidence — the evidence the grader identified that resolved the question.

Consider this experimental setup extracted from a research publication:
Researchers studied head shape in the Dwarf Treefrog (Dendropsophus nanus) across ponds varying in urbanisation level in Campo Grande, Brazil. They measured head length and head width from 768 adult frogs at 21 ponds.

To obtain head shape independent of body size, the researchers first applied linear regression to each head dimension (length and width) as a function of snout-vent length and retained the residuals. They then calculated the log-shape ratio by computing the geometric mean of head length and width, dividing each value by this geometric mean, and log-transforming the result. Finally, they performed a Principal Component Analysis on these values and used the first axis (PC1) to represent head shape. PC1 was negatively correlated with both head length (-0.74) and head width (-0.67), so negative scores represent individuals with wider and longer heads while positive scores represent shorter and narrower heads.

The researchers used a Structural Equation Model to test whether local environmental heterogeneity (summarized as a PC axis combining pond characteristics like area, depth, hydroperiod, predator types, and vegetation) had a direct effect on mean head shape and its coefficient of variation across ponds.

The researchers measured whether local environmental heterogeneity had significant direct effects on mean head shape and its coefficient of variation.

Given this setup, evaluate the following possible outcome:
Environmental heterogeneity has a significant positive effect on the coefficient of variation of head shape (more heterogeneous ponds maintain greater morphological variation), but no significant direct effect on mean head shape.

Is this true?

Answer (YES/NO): NO